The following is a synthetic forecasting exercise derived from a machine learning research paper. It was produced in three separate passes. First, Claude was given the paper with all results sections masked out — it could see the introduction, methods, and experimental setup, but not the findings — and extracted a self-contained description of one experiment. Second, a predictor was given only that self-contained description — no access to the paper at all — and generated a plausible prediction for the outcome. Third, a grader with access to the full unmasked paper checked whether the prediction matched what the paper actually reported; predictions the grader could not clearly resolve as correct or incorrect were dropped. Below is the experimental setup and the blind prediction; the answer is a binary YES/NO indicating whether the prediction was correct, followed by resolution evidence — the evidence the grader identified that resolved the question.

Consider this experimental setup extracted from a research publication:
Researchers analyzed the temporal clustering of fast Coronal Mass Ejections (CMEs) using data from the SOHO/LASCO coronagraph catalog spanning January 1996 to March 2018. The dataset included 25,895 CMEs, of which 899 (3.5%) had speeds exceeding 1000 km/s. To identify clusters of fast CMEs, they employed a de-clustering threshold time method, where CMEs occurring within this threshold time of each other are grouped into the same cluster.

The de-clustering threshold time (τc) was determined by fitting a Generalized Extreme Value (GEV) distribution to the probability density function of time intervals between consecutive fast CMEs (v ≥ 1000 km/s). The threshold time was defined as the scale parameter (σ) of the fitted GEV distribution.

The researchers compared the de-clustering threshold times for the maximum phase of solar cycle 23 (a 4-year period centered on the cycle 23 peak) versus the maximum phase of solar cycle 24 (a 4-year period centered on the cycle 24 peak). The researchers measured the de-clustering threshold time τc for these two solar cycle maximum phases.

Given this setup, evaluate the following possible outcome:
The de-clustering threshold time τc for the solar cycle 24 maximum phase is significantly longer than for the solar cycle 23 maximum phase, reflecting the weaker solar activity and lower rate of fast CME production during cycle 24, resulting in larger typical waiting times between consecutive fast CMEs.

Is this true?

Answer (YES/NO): NO